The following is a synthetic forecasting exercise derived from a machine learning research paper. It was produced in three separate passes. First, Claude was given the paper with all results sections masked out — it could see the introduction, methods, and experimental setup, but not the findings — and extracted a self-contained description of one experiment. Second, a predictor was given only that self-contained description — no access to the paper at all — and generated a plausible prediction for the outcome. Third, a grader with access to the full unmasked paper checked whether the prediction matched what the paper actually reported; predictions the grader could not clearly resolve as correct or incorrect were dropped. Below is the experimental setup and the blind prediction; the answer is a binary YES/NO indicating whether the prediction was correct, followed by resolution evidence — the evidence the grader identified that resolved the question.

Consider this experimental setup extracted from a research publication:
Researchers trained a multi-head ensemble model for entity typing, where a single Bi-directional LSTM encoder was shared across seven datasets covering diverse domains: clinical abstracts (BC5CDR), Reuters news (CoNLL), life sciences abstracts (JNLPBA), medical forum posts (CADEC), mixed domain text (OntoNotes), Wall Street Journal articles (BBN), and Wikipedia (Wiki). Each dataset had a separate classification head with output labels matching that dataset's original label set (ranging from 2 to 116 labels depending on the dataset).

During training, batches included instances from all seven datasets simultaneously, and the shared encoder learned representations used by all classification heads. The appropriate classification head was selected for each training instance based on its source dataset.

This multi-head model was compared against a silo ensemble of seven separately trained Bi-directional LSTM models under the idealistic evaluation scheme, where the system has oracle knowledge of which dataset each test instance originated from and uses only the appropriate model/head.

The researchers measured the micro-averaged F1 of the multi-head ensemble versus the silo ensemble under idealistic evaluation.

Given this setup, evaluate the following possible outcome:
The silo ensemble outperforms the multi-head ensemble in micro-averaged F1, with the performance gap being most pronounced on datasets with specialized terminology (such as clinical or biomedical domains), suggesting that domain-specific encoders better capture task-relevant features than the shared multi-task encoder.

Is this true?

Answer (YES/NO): NO